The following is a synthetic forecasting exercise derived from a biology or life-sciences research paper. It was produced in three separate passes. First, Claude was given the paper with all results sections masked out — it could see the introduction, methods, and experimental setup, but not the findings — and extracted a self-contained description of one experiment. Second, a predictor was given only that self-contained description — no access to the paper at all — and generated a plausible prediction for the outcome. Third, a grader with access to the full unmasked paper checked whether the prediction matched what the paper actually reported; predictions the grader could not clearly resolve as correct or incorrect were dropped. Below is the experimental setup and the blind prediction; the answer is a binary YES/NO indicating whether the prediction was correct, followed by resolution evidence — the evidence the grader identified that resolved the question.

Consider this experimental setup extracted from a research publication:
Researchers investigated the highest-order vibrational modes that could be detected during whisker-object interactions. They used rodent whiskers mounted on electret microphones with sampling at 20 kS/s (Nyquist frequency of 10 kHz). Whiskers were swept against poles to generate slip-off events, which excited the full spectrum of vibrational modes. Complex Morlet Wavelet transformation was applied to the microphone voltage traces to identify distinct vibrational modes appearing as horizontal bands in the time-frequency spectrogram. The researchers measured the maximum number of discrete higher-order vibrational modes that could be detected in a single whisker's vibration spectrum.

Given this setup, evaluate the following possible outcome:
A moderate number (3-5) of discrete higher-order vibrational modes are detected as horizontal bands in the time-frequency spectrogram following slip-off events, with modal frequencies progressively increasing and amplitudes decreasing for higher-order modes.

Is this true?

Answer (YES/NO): NO